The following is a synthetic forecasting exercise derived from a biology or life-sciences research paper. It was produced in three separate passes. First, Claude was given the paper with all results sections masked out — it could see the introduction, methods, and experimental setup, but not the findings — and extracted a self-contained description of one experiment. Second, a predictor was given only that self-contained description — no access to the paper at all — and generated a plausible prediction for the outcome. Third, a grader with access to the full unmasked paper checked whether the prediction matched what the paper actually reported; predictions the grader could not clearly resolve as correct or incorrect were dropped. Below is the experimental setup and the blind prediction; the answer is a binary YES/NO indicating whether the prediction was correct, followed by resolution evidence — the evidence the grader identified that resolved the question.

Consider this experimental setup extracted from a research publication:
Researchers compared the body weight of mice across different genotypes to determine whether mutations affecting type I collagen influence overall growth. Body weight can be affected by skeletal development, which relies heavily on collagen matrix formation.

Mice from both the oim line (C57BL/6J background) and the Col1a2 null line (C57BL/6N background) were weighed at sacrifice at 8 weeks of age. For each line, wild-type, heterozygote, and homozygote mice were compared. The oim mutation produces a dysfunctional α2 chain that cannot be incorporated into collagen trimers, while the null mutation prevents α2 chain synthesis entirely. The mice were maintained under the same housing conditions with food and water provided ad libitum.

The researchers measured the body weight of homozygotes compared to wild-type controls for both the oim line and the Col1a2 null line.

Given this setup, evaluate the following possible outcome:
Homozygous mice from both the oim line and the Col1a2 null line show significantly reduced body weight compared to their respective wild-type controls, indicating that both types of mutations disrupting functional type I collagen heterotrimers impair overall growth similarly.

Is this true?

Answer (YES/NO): NO